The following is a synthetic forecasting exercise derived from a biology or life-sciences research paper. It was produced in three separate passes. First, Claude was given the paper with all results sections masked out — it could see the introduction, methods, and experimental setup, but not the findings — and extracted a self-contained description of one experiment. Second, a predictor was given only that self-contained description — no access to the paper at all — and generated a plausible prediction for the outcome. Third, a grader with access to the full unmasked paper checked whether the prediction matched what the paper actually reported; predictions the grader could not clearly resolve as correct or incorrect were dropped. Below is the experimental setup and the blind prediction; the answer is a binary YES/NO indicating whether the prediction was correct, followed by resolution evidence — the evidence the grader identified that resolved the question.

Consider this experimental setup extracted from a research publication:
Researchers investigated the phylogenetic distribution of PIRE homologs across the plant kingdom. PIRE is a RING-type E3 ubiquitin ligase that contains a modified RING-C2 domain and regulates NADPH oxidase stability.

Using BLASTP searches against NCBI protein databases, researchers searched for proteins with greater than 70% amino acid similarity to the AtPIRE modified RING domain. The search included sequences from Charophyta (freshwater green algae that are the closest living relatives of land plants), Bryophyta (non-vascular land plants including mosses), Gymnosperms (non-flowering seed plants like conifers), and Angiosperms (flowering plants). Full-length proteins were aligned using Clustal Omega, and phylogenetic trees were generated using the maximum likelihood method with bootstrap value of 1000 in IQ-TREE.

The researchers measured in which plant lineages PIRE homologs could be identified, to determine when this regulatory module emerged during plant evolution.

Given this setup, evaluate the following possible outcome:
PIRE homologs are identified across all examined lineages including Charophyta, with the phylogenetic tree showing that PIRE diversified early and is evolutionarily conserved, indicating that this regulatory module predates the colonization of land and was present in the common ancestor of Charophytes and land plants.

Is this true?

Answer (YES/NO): NO